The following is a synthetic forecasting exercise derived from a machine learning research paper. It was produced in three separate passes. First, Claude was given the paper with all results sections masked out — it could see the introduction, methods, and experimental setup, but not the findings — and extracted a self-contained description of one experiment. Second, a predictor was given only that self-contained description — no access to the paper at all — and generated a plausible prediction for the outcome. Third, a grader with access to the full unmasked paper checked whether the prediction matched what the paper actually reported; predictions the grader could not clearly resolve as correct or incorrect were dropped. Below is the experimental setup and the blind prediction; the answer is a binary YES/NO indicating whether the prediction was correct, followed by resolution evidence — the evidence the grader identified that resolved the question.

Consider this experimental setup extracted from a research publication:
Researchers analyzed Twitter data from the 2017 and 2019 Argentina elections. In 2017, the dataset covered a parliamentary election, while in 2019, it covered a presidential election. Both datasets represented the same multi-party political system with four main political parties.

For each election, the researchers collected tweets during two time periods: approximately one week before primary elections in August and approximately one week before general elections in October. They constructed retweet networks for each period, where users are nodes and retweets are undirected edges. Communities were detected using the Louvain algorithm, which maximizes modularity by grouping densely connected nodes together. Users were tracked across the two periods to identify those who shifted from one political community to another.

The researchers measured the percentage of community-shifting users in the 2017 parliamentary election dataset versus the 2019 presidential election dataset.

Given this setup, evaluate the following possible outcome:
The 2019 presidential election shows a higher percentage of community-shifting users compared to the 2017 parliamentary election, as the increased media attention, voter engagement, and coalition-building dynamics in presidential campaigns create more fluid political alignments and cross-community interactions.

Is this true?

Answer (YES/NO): YES